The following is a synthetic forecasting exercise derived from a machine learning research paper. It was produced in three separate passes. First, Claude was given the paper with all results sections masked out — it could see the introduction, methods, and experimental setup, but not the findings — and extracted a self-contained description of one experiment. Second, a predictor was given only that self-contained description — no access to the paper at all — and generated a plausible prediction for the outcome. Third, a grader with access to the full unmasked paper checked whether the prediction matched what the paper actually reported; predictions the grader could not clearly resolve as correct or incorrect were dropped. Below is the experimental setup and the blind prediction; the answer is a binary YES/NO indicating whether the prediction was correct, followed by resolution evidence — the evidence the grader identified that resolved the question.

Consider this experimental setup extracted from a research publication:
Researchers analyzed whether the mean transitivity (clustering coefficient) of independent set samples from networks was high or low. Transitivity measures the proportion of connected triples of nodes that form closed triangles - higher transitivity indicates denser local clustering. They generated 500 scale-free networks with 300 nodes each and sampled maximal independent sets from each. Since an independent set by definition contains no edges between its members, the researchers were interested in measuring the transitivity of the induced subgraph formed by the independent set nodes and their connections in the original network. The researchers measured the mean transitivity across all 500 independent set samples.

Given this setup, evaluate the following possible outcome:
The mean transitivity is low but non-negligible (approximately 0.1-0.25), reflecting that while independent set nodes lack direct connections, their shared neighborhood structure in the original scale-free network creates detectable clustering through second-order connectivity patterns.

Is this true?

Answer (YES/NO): NO